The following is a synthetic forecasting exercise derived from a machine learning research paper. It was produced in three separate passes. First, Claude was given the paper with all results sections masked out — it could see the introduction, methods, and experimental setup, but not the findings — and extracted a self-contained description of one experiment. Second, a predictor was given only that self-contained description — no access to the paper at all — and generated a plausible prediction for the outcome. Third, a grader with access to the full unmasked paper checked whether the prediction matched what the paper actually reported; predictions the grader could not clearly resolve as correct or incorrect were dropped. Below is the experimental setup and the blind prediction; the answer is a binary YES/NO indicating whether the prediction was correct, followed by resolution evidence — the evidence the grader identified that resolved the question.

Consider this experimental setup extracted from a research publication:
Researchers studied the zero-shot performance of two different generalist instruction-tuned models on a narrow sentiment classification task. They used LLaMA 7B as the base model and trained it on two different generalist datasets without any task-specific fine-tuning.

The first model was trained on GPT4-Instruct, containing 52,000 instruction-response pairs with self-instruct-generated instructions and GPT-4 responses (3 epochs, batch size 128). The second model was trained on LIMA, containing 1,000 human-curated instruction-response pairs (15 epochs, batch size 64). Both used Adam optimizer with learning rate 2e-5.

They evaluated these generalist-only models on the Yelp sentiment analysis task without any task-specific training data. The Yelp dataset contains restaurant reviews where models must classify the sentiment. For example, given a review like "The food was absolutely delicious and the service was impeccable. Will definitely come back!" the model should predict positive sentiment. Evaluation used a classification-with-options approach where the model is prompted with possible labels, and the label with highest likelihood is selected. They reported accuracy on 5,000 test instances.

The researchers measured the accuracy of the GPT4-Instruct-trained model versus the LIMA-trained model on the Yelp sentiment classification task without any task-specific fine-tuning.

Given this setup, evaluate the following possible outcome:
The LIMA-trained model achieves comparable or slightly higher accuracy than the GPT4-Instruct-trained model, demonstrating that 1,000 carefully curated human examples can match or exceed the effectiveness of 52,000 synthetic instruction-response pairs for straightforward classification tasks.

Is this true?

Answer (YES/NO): NO